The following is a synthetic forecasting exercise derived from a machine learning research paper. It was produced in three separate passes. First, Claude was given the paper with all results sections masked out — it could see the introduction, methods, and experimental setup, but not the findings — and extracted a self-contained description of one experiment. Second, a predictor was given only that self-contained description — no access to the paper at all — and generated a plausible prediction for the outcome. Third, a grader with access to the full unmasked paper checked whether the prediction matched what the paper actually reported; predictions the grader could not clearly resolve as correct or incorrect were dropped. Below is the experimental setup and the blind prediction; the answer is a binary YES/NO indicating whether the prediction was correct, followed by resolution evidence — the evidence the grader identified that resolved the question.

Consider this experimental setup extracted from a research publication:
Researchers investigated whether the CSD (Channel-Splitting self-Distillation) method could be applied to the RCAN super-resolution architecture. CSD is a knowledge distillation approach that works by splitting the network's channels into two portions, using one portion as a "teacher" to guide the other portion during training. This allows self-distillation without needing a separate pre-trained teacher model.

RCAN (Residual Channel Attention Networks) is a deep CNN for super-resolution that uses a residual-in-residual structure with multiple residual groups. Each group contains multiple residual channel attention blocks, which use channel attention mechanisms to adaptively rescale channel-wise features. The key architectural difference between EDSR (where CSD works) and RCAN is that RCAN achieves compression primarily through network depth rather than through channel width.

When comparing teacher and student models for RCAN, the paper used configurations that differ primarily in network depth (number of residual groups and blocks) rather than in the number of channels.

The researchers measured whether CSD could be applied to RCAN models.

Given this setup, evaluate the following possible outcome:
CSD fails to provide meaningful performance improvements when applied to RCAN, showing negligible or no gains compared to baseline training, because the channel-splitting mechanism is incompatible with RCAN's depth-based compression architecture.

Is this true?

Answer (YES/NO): NO